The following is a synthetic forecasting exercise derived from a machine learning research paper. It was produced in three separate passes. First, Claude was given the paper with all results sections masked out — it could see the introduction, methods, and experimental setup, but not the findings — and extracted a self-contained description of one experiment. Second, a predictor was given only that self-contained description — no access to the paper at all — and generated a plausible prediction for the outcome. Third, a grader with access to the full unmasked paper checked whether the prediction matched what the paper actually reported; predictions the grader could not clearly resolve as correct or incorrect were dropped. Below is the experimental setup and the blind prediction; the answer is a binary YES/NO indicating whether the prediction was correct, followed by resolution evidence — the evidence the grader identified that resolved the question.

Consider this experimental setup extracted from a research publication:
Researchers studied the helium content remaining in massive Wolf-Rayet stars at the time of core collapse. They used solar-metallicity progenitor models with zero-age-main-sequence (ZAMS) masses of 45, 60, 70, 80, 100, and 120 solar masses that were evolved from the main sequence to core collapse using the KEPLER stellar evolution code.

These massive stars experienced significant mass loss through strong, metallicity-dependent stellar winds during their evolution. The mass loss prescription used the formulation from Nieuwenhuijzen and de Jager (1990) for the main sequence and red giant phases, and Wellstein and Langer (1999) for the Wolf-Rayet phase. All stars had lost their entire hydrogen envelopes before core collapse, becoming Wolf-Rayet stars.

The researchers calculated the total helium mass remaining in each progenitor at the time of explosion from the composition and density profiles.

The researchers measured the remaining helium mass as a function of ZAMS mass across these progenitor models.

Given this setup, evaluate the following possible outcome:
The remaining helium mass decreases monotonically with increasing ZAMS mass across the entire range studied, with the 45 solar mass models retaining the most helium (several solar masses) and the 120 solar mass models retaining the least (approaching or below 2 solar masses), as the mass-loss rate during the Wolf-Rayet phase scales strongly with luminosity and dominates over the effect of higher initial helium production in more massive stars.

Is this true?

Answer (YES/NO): NO